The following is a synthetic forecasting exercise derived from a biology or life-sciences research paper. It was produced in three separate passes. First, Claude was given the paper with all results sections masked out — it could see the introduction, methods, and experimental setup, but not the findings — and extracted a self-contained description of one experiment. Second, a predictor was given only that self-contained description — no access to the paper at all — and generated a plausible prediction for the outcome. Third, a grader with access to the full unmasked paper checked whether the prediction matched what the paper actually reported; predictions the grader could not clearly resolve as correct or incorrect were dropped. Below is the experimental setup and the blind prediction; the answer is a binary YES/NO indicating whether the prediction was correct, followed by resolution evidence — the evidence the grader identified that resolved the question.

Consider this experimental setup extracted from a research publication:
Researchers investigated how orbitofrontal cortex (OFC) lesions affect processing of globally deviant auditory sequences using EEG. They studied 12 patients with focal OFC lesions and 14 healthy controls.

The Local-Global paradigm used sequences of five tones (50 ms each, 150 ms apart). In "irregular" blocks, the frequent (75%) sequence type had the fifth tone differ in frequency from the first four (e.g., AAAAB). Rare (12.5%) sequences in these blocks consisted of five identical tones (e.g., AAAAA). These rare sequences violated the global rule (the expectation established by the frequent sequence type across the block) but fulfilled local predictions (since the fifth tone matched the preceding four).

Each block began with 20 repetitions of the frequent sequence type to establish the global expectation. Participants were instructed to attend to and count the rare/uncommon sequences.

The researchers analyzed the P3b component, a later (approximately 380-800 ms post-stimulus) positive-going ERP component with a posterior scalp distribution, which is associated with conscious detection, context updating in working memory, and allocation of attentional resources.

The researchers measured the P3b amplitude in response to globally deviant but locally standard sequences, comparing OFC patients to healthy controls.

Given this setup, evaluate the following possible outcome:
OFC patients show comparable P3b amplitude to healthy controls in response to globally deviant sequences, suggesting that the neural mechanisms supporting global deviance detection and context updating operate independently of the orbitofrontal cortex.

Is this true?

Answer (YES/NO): YES